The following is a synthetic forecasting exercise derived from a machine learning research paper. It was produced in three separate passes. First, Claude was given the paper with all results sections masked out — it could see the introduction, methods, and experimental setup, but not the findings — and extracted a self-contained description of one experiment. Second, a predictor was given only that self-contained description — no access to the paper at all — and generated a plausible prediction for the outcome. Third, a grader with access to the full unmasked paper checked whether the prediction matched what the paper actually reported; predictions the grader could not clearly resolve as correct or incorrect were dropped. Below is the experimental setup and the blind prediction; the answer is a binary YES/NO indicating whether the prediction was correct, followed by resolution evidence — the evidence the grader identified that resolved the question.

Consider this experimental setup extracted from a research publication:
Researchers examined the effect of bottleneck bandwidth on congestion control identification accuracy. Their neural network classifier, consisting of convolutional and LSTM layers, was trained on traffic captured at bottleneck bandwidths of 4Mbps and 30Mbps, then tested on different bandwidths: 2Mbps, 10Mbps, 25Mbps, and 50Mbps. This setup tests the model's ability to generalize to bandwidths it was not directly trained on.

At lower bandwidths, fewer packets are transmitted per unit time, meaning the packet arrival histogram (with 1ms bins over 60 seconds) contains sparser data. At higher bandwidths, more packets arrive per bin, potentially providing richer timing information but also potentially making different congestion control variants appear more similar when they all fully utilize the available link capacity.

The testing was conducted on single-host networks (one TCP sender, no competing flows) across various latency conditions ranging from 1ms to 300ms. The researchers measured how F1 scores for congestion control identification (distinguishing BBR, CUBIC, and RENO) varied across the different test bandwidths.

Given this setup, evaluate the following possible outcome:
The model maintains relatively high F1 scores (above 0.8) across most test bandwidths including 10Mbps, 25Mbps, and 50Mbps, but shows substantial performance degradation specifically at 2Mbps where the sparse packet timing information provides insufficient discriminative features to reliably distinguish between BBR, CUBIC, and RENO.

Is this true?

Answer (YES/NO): NO